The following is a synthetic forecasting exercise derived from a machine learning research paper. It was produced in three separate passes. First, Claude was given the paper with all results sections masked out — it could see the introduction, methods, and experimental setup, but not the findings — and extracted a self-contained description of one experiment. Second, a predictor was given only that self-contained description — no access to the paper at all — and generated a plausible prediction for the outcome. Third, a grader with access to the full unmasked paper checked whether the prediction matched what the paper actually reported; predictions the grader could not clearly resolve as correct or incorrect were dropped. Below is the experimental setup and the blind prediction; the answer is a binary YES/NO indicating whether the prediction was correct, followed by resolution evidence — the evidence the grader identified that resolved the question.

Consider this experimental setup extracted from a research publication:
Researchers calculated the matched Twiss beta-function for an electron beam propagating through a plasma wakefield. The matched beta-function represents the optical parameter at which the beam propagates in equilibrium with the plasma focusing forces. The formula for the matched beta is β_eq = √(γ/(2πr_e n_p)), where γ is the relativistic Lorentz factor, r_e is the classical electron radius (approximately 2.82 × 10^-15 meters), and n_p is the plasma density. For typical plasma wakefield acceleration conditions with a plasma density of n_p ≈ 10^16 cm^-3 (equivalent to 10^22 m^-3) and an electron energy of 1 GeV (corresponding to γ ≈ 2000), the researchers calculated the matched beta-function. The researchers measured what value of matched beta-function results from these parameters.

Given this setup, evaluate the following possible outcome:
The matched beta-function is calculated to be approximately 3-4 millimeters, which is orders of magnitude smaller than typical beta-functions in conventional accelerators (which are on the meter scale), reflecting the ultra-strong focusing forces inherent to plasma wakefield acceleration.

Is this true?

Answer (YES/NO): YES